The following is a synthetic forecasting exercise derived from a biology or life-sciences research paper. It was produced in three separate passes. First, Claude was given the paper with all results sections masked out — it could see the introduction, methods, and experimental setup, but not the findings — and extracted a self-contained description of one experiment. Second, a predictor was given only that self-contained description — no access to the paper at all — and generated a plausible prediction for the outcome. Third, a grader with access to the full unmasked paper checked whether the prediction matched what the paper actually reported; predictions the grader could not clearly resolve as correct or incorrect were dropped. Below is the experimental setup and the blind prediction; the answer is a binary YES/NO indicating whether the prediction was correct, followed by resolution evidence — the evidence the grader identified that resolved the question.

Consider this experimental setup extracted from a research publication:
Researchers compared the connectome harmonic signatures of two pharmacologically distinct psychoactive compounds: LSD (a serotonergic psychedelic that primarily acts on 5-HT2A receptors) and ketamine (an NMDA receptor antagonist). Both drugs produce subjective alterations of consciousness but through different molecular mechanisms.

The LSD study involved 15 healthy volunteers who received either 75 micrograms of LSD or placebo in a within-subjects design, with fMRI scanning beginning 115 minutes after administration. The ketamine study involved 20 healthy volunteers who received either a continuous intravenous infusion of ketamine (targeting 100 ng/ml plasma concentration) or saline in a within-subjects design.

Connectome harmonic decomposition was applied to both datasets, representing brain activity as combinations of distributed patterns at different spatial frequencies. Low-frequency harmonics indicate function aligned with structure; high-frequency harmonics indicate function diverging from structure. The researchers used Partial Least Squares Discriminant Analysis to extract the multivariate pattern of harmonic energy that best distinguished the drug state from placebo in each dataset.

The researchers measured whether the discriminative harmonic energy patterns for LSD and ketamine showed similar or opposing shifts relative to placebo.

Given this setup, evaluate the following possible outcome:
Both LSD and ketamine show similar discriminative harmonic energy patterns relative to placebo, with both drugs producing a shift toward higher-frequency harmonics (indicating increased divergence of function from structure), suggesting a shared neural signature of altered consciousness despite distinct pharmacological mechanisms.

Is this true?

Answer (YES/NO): YES